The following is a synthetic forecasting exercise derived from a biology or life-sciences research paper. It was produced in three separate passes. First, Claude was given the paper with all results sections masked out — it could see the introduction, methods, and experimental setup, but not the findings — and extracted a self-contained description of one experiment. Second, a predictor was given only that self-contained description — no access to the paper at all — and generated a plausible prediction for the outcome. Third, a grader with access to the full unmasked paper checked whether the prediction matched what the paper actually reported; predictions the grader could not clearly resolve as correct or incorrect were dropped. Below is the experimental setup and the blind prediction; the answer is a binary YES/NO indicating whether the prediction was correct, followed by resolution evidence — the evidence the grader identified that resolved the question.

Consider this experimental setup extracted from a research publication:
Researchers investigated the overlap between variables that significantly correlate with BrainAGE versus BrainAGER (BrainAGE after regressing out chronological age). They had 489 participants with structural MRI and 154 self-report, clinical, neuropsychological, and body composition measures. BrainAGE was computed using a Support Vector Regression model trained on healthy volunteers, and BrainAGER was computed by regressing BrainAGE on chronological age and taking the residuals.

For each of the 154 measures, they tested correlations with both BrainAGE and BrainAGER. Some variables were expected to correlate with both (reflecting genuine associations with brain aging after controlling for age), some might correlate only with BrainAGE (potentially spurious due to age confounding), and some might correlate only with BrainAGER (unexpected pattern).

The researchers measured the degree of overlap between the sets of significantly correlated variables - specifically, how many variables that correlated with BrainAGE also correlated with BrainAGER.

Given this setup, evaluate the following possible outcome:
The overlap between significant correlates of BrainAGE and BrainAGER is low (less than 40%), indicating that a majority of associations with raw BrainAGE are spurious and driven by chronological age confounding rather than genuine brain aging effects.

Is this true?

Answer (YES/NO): YES